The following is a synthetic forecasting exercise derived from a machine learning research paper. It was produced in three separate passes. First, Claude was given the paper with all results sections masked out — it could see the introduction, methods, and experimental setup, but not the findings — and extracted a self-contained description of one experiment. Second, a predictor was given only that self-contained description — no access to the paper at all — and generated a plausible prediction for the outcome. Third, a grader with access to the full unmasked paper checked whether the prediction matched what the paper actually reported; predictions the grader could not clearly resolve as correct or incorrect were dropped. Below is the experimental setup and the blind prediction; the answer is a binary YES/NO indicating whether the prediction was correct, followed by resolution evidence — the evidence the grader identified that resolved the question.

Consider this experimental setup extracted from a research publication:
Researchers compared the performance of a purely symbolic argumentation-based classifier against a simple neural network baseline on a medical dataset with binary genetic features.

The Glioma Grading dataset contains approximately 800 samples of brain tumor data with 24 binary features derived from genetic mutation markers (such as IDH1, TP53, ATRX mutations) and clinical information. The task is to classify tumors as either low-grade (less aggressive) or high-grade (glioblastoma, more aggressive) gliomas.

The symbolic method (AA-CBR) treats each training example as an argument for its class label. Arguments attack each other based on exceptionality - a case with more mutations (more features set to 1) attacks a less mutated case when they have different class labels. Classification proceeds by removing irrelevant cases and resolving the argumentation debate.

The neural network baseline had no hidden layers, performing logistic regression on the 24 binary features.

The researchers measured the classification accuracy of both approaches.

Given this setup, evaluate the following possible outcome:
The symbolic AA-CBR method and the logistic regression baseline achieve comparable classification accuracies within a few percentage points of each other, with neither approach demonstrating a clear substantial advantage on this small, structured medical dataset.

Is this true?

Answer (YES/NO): NO